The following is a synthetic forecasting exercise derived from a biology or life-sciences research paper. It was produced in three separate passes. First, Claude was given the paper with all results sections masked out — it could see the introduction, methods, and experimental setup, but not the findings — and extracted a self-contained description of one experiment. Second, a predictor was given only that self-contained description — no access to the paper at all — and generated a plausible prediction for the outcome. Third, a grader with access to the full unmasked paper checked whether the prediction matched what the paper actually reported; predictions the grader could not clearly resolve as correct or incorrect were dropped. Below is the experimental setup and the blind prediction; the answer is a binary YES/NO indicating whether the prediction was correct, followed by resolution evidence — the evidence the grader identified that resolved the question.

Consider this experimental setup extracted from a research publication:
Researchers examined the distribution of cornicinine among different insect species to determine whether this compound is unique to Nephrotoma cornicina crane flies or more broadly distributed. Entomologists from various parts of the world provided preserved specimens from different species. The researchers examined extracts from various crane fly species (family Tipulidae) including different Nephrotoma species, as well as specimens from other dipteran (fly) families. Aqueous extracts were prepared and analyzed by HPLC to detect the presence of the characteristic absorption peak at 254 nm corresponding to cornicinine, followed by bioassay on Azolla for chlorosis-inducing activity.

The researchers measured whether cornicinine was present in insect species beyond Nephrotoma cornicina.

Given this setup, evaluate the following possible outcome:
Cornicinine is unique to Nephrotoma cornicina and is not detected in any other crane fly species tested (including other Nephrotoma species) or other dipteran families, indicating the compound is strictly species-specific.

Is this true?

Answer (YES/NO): YES